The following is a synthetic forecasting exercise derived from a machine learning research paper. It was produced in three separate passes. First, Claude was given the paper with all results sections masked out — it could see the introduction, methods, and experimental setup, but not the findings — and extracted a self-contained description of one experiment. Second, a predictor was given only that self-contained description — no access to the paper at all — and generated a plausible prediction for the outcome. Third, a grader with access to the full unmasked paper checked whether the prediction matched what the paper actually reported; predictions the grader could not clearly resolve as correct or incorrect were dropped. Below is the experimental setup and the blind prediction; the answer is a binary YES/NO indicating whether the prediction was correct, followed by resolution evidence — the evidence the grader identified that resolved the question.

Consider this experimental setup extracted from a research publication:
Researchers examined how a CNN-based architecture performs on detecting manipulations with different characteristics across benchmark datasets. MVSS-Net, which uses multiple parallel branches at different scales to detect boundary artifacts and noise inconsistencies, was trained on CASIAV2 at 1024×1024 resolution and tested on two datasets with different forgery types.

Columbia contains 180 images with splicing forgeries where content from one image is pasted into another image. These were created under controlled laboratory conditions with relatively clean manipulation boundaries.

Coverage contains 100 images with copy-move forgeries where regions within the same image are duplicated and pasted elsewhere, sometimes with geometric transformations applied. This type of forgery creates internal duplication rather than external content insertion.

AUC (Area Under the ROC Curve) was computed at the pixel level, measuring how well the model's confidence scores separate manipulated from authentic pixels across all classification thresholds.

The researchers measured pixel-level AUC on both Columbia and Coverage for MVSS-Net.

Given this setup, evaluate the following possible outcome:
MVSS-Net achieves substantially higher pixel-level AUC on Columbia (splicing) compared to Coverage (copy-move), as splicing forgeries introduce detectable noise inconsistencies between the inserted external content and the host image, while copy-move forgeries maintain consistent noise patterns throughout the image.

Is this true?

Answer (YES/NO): NO